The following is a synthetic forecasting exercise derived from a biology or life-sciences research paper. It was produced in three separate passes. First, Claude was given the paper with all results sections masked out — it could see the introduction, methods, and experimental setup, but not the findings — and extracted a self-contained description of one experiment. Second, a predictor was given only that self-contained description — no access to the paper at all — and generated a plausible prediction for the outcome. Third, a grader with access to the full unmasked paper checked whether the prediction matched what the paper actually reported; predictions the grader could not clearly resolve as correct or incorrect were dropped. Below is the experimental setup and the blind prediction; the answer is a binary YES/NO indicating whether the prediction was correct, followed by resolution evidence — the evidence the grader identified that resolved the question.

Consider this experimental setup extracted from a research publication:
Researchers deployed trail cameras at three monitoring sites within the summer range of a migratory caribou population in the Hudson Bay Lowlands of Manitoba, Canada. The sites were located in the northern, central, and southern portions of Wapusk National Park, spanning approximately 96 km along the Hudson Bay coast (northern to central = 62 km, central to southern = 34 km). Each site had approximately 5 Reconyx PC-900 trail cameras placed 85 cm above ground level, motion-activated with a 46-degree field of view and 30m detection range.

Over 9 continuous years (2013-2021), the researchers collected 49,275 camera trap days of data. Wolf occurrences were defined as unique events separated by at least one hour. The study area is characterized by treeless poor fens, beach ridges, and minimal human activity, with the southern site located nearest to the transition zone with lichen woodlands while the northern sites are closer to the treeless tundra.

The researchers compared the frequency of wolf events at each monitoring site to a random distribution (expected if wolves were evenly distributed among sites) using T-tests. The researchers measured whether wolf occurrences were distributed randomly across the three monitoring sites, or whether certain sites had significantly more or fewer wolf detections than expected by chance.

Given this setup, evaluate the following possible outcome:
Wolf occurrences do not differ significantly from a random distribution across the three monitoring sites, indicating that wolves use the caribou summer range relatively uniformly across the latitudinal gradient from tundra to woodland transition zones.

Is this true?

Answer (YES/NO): NO